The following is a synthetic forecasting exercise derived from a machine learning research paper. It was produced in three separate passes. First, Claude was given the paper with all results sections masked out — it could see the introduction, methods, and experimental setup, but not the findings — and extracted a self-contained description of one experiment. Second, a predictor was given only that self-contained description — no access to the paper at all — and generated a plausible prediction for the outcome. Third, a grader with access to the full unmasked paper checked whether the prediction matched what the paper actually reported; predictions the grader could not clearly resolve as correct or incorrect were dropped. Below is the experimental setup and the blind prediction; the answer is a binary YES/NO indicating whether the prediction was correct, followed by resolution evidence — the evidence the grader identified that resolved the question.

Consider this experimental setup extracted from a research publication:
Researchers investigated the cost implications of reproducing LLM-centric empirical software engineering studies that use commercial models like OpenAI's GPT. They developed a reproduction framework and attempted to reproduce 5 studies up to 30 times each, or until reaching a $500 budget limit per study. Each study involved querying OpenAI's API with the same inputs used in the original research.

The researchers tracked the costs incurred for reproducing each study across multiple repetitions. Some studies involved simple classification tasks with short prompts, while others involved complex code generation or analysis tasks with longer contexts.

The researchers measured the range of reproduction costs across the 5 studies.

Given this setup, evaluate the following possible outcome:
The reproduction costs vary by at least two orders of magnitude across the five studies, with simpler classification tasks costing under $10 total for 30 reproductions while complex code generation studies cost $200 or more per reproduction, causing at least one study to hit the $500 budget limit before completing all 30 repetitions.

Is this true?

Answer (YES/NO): NO